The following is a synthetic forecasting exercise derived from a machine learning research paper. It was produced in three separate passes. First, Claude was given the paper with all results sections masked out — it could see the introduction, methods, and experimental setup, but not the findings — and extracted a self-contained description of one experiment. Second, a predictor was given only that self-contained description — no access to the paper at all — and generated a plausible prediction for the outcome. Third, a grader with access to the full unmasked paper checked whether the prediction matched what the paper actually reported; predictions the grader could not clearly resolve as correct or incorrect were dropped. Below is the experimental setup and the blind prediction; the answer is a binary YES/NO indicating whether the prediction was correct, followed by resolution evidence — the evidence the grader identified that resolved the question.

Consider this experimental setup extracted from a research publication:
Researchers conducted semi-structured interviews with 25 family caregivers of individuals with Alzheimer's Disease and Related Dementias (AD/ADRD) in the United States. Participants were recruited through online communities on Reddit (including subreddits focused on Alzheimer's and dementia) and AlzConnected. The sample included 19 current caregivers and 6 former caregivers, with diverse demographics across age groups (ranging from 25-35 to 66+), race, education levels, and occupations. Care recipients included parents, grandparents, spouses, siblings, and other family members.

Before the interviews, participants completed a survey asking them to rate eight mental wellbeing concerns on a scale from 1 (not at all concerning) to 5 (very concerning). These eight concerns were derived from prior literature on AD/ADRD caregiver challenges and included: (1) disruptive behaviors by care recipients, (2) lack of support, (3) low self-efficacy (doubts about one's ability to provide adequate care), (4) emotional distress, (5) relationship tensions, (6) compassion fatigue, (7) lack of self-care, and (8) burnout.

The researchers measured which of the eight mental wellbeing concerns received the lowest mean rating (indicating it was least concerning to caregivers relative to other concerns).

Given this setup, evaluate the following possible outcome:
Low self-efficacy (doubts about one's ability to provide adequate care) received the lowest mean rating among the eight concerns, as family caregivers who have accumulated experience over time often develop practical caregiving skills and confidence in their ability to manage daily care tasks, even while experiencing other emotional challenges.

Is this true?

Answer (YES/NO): YES